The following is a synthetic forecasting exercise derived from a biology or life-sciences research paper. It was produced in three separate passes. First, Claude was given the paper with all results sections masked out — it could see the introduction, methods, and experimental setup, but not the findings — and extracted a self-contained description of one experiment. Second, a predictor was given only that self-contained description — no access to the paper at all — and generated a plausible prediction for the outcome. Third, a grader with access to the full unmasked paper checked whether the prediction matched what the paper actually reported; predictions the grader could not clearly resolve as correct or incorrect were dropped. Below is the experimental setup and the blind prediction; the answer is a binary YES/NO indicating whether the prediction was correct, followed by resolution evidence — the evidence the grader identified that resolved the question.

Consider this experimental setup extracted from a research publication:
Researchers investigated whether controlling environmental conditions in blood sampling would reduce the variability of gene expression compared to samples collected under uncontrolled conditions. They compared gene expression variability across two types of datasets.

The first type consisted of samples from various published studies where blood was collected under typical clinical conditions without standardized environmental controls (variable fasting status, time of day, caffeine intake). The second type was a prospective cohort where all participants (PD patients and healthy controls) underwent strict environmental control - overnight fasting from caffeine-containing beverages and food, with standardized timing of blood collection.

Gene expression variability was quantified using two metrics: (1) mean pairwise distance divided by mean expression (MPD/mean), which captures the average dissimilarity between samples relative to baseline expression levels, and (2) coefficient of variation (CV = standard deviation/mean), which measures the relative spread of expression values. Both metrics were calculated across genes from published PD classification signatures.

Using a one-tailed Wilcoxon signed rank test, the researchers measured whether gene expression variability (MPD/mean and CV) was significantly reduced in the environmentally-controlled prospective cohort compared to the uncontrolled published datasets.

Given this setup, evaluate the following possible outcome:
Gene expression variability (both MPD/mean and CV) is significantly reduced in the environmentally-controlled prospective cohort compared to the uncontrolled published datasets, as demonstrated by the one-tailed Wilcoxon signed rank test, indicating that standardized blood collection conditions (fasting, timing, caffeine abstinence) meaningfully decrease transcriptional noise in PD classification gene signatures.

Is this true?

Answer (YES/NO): NO